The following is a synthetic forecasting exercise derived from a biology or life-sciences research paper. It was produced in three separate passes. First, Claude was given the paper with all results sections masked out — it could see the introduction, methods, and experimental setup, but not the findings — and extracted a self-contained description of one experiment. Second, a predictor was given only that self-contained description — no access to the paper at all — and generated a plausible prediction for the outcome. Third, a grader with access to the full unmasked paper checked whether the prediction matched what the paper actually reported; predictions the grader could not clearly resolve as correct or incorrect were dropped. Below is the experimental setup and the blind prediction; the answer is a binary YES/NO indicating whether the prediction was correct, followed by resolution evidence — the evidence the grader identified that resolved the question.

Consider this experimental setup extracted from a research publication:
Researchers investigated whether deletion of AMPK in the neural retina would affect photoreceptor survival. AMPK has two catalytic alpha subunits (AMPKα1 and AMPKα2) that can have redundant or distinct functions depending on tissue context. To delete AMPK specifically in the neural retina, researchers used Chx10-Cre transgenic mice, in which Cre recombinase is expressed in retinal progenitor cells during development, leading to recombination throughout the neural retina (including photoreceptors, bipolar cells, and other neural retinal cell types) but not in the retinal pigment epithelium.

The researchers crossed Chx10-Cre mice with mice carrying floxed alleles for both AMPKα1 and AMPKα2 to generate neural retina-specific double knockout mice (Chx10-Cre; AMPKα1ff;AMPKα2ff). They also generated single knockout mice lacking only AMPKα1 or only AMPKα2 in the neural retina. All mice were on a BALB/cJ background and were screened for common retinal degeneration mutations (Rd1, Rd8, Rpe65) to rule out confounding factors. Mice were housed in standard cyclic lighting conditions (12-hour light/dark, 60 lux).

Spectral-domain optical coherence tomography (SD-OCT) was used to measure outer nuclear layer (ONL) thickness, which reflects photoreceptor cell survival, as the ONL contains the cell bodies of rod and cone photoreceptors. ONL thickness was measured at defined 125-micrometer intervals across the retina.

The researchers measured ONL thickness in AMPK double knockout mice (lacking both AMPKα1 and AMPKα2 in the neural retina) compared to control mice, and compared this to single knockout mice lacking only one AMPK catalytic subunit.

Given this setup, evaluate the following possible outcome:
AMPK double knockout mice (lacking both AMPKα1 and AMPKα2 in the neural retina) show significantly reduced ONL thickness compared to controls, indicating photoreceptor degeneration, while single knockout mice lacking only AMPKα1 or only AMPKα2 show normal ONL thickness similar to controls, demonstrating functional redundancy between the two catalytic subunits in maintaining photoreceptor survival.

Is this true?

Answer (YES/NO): YES